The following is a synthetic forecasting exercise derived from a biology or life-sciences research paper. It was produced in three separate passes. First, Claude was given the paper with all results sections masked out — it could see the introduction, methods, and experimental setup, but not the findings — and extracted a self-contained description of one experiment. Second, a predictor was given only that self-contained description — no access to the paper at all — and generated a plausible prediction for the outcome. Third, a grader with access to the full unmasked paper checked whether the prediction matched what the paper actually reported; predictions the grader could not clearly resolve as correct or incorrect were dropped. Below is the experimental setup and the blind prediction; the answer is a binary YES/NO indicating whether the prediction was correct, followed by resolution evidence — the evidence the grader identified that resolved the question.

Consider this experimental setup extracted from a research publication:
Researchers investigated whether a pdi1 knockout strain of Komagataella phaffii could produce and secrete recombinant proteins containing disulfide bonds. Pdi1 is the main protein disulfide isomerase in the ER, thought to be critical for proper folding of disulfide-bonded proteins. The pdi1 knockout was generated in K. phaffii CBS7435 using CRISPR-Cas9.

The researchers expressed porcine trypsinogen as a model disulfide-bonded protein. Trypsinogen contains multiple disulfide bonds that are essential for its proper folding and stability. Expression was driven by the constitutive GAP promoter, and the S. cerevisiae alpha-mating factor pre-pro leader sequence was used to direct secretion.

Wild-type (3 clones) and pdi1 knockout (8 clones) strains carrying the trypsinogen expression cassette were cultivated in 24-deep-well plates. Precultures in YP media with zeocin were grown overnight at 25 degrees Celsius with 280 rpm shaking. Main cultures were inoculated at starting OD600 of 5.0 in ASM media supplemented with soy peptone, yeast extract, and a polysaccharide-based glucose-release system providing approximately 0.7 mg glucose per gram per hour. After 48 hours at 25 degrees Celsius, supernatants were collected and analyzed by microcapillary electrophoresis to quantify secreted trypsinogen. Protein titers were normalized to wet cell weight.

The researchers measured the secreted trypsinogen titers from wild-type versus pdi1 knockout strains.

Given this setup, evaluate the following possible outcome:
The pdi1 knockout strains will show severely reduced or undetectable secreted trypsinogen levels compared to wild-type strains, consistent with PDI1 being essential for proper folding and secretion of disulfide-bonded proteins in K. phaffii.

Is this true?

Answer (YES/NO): NO